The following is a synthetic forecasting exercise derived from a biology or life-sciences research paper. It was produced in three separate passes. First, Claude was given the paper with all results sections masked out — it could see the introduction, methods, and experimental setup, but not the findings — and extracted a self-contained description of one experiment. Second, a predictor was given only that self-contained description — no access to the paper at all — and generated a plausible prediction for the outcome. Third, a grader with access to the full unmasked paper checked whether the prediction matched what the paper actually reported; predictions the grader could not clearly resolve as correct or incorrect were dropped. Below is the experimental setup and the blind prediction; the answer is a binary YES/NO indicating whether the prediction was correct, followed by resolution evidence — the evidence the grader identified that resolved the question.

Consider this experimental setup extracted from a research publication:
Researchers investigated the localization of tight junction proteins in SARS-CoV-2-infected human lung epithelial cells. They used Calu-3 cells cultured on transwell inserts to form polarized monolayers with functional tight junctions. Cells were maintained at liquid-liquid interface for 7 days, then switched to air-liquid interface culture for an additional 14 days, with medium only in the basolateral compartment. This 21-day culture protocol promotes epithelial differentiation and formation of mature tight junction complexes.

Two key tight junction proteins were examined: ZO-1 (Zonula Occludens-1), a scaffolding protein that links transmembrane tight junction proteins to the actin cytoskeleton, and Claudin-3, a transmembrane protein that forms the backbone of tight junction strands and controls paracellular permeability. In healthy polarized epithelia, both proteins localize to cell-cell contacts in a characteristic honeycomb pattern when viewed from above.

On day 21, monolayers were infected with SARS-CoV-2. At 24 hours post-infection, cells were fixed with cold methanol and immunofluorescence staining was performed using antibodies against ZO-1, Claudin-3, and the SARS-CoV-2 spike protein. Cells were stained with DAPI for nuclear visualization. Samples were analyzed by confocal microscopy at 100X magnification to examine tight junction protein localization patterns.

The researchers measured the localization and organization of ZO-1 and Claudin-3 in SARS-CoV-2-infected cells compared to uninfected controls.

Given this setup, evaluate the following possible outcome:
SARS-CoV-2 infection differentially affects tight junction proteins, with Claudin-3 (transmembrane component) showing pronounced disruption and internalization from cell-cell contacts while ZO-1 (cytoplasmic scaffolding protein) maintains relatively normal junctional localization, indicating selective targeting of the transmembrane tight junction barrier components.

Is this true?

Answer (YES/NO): NO